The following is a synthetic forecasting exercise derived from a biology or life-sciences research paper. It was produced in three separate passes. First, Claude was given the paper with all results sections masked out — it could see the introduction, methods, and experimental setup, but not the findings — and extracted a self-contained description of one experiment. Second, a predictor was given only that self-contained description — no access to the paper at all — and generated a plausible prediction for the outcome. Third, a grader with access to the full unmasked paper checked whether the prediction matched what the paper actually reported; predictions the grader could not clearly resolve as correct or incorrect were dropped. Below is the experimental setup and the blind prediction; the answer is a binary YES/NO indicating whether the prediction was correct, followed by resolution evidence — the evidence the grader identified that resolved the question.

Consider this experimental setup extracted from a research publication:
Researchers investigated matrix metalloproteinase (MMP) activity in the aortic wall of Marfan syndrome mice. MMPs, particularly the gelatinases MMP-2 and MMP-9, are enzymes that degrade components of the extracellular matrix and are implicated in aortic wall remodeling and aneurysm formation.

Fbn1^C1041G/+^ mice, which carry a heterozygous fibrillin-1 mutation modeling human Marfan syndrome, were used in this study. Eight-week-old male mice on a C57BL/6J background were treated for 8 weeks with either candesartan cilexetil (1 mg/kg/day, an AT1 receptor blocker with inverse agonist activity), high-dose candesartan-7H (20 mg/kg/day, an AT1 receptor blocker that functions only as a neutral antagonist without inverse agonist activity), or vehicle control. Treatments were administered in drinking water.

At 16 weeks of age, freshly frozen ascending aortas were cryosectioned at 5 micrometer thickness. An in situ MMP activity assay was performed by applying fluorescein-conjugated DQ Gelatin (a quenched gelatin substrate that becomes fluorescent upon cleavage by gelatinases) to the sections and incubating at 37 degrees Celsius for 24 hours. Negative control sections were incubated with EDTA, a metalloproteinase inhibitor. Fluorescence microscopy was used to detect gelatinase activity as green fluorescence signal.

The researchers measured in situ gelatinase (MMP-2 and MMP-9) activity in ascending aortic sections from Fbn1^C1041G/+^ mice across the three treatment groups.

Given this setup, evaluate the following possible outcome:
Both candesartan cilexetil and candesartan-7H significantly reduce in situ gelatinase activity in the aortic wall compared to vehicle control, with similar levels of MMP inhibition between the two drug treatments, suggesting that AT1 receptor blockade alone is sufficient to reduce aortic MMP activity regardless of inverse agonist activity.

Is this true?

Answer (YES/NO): NO